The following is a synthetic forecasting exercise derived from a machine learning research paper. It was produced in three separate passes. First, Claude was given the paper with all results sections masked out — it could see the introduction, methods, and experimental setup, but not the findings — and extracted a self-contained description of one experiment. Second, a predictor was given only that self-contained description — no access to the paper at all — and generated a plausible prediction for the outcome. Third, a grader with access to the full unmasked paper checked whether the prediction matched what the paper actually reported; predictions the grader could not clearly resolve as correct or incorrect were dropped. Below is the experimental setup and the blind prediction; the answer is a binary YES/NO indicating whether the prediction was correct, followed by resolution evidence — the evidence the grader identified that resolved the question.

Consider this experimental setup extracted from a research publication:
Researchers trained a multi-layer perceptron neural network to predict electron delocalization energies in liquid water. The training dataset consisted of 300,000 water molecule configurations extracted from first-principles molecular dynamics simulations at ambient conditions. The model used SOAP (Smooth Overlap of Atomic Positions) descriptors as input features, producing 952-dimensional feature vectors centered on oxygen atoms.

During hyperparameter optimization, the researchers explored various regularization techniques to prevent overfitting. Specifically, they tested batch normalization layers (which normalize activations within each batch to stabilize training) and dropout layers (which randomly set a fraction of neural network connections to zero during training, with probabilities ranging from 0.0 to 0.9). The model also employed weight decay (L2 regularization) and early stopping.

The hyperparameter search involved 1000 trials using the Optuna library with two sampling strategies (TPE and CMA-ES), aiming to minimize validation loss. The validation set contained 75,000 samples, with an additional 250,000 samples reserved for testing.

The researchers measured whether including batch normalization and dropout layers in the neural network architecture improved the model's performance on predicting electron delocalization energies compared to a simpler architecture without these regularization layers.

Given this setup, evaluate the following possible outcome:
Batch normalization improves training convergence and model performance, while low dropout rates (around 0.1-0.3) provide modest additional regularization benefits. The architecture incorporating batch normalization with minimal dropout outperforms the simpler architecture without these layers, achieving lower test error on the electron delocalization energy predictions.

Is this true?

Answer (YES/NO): NO